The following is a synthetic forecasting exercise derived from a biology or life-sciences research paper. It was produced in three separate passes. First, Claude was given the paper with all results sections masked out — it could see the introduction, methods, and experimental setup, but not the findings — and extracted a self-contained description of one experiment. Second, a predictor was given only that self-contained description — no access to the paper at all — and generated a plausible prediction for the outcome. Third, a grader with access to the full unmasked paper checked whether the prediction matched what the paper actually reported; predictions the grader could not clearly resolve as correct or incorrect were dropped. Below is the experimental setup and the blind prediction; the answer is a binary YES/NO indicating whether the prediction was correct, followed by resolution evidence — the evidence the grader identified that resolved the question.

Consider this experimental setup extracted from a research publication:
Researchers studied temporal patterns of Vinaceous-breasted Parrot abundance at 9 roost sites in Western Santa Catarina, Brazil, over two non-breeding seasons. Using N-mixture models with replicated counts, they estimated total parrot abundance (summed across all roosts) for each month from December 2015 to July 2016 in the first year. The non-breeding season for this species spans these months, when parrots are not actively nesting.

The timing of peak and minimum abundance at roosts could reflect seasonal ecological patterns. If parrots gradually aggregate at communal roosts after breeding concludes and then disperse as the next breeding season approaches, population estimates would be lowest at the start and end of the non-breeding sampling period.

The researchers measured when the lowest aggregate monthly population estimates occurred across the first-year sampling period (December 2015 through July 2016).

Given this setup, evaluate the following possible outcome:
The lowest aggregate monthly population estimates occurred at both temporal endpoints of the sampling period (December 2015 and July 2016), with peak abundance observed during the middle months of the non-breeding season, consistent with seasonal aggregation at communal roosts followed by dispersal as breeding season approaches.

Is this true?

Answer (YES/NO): NO